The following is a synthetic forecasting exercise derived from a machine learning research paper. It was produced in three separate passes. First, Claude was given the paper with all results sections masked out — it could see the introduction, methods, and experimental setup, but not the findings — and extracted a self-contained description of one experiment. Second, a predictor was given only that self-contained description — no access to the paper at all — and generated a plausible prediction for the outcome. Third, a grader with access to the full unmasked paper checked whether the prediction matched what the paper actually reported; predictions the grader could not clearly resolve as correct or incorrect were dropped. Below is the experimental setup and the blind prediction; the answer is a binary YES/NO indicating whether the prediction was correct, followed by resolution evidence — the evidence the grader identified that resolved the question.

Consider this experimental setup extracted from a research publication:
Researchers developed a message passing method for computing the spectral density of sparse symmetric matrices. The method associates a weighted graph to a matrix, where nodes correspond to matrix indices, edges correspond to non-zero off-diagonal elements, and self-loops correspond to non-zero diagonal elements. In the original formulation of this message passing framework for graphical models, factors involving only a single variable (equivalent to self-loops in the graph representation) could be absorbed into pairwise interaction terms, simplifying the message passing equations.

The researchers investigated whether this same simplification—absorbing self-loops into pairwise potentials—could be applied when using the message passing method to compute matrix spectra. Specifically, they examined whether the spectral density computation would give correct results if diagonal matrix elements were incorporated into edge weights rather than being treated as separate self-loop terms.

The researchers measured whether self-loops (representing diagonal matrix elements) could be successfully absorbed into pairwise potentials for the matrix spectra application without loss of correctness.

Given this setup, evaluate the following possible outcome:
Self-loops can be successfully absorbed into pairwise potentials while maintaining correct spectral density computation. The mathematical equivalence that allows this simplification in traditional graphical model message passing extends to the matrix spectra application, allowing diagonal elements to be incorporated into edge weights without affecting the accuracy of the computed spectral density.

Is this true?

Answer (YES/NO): NO